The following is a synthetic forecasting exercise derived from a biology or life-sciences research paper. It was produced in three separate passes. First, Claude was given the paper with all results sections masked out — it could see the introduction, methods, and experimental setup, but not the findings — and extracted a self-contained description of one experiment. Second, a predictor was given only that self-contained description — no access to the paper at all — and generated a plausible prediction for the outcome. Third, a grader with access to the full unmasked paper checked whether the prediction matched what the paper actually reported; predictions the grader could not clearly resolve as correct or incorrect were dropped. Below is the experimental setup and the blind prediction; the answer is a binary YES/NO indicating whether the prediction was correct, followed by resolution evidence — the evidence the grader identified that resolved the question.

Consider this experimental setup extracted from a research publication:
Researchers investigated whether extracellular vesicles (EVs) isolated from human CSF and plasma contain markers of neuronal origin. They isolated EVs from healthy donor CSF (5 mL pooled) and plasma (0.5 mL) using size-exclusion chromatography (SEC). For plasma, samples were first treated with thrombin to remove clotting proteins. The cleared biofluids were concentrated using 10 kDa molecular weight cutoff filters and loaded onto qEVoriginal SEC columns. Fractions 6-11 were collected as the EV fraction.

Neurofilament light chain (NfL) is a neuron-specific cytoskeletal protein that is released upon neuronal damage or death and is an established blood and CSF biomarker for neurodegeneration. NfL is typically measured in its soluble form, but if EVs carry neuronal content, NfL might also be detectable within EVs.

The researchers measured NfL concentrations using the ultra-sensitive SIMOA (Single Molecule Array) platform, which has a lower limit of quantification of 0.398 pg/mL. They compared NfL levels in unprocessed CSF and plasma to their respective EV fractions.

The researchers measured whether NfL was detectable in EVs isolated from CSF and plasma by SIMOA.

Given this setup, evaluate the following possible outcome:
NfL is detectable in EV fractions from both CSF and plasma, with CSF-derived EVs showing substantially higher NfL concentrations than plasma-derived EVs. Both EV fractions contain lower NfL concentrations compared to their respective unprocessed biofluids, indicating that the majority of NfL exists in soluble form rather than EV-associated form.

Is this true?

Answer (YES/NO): YES